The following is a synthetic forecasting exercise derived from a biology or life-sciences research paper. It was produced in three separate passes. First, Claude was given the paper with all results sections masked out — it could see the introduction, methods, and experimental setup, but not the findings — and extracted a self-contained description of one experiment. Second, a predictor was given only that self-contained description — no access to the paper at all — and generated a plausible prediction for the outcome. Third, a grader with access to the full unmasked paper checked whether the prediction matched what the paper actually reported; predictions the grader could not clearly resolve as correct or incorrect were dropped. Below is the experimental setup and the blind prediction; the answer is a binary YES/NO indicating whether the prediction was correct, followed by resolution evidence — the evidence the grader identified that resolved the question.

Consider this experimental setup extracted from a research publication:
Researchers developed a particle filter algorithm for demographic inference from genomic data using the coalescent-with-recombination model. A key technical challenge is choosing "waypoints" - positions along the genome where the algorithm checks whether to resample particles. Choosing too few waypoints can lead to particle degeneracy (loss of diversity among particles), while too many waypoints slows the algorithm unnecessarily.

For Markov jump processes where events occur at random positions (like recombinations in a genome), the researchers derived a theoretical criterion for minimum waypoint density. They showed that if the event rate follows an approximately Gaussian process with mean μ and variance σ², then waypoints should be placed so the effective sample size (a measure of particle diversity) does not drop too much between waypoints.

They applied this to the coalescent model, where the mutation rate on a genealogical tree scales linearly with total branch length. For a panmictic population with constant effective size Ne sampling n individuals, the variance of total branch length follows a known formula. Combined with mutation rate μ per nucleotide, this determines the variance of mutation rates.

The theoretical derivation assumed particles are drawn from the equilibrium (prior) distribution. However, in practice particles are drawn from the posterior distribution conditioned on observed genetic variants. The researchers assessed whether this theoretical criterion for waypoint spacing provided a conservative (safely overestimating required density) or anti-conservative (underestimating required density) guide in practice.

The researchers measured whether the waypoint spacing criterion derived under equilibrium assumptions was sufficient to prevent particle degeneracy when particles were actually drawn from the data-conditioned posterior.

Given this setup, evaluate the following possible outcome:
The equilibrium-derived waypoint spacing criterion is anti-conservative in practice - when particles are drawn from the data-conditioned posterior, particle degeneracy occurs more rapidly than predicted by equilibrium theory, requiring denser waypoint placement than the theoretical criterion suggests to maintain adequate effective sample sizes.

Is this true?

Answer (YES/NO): NO